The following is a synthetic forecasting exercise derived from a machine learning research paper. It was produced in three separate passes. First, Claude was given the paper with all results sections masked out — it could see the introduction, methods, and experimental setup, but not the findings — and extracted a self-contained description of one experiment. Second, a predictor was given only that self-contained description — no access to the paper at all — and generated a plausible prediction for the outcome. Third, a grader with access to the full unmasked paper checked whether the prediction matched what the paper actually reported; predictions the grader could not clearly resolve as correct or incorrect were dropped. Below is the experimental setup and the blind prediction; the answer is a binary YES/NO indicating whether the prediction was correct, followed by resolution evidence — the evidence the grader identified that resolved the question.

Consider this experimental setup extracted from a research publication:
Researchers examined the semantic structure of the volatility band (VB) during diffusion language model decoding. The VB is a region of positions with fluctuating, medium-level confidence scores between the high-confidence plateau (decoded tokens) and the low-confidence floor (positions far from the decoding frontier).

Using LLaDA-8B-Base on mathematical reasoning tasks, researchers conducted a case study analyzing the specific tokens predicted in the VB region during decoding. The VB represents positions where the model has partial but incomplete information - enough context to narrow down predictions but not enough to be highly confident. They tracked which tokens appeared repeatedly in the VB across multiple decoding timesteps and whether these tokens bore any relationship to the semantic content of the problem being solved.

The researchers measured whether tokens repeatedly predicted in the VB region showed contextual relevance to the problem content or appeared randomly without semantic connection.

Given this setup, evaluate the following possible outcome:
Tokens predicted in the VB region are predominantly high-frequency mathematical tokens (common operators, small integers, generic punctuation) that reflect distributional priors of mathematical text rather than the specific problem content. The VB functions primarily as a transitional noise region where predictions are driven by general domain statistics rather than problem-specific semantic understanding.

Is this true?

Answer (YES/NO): NO